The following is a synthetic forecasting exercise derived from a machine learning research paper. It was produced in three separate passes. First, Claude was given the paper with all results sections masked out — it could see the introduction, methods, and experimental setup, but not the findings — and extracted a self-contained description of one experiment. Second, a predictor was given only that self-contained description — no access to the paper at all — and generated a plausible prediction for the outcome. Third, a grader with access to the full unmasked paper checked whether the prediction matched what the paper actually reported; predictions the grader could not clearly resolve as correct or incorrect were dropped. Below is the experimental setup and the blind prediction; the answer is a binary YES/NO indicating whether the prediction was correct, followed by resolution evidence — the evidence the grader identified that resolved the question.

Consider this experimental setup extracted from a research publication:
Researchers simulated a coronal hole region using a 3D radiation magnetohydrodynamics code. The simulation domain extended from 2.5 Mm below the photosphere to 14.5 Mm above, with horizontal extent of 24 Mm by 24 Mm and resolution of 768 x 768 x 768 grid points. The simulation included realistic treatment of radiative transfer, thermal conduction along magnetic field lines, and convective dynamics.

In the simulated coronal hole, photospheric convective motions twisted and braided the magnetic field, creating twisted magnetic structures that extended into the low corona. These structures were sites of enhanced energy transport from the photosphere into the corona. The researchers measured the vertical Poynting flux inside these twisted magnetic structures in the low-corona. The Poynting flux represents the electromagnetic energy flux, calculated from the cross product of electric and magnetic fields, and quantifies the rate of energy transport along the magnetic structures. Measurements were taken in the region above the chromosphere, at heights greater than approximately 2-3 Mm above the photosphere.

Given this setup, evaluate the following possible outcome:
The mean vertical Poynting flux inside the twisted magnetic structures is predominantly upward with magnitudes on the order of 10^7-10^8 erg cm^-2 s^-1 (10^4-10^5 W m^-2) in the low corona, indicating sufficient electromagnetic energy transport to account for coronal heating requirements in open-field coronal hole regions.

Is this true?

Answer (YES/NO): NO